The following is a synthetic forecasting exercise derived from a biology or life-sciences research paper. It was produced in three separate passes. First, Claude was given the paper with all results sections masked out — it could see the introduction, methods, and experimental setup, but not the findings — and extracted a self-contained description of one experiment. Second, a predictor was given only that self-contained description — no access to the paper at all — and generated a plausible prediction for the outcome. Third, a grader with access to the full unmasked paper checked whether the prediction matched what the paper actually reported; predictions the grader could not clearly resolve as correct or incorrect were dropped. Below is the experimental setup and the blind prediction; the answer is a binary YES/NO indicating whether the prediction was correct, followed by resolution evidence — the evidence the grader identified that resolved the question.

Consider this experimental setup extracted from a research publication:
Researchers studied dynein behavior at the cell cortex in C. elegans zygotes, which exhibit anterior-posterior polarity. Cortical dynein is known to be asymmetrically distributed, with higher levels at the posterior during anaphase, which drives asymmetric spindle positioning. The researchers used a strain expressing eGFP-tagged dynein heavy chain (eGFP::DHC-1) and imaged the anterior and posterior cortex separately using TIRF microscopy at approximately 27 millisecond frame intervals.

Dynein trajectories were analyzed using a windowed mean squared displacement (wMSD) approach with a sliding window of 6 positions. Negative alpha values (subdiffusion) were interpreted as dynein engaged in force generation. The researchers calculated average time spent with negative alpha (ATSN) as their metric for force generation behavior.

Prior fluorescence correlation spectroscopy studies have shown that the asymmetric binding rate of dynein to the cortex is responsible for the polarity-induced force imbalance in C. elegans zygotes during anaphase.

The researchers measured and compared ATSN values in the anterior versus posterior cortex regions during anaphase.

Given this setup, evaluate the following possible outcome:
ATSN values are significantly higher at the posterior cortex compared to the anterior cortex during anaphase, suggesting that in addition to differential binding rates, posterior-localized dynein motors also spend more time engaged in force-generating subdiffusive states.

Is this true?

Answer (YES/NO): NO